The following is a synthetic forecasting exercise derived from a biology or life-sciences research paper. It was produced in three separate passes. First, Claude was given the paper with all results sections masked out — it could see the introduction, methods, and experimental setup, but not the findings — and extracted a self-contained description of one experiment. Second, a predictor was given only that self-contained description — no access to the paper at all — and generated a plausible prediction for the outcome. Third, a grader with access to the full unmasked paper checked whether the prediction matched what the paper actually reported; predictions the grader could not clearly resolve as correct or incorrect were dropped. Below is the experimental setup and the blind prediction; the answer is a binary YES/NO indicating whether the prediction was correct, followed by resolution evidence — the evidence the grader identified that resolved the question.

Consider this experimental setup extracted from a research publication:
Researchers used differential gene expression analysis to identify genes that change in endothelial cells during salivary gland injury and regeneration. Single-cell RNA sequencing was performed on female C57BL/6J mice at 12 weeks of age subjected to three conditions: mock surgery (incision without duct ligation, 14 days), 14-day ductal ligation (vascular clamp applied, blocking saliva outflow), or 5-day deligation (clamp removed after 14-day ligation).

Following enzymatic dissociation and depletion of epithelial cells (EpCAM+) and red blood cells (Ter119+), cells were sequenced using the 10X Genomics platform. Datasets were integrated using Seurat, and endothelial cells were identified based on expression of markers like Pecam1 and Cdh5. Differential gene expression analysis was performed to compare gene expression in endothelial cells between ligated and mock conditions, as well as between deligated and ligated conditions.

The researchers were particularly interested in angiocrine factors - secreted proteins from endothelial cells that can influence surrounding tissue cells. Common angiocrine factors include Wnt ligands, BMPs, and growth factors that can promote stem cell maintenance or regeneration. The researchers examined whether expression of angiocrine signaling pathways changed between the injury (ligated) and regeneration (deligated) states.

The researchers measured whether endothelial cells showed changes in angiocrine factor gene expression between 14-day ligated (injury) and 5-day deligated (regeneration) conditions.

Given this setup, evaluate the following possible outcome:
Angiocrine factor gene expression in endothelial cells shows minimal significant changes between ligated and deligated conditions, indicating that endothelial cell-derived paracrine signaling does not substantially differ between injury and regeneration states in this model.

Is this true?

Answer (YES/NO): NO